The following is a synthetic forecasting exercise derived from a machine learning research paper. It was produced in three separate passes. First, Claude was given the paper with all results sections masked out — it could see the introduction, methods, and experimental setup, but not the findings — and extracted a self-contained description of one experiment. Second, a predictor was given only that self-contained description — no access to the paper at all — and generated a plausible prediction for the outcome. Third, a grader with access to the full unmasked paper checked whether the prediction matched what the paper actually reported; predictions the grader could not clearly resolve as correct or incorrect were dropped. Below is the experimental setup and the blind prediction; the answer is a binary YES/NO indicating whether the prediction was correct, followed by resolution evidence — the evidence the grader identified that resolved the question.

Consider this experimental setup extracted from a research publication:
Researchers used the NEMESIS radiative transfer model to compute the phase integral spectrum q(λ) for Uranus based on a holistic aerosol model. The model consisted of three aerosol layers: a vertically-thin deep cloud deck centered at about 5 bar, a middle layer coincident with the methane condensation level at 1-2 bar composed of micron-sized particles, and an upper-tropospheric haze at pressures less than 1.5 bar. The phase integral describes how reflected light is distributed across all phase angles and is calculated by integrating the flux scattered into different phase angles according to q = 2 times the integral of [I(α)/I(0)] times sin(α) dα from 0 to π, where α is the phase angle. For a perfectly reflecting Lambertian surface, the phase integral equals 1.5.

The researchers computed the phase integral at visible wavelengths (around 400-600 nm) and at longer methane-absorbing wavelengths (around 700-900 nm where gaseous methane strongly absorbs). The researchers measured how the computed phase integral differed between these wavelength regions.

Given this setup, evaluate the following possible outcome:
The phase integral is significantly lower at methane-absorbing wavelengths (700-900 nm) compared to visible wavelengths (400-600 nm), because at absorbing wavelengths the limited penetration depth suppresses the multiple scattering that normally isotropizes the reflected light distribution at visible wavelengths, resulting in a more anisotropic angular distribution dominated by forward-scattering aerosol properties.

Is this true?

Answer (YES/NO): YES